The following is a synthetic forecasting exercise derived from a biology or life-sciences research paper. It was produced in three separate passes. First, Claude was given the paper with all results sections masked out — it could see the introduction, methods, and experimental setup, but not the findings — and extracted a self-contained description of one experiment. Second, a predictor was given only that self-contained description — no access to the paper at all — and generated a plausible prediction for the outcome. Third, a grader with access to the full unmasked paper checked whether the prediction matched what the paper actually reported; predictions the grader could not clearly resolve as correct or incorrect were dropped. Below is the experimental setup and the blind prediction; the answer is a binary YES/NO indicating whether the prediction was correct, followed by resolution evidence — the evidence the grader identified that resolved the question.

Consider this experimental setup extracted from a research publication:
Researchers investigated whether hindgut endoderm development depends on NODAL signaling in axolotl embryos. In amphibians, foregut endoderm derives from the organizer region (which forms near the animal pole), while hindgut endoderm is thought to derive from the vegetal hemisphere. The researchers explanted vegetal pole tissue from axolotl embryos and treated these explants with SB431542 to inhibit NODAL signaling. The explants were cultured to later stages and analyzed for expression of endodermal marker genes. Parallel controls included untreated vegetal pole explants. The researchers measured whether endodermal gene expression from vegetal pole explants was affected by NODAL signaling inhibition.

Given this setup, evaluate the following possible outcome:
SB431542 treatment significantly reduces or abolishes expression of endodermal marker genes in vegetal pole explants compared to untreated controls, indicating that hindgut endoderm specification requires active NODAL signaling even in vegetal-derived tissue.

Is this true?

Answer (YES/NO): NO